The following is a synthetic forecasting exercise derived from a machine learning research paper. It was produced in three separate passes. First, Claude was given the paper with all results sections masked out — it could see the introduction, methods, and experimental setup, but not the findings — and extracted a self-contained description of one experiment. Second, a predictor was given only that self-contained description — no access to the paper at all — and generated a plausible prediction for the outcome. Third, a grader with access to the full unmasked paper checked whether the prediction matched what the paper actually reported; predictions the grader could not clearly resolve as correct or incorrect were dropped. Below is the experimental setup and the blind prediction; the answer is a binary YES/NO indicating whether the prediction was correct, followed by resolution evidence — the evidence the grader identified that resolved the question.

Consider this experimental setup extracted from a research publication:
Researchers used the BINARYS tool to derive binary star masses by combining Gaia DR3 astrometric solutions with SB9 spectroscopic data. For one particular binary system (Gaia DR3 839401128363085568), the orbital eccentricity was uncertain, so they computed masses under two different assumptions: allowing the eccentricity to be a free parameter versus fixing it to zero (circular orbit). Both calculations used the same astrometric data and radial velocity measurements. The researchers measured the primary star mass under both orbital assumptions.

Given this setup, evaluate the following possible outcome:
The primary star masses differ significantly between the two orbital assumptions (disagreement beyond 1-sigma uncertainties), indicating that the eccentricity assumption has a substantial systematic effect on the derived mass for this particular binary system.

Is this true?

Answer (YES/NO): YES